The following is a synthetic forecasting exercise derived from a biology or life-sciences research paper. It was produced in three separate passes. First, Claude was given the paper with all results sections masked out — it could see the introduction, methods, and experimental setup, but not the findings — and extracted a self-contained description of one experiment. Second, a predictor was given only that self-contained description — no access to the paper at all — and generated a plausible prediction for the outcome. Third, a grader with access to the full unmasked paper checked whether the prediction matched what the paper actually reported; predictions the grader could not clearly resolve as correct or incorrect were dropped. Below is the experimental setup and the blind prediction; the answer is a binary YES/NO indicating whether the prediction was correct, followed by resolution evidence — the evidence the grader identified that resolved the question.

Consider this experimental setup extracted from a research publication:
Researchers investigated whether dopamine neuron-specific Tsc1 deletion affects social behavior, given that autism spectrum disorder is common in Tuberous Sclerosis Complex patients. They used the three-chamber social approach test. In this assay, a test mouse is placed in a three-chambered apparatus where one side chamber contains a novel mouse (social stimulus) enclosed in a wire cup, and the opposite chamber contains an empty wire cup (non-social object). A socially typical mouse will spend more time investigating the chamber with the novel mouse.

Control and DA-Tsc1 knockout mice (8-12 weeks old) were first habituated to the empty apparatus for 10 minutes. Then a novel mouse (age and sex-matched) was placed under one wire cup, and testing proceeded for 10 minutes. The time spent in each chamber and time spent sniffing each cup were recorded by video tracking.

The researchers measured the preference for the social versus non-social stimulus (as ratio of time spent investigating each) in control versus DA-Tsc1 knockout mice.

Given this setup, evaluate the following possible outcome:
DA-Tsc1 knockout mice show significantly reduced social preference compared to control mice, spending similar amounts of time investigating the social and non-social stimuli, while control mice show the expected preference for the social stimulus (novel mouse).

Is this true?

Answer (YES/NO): NO